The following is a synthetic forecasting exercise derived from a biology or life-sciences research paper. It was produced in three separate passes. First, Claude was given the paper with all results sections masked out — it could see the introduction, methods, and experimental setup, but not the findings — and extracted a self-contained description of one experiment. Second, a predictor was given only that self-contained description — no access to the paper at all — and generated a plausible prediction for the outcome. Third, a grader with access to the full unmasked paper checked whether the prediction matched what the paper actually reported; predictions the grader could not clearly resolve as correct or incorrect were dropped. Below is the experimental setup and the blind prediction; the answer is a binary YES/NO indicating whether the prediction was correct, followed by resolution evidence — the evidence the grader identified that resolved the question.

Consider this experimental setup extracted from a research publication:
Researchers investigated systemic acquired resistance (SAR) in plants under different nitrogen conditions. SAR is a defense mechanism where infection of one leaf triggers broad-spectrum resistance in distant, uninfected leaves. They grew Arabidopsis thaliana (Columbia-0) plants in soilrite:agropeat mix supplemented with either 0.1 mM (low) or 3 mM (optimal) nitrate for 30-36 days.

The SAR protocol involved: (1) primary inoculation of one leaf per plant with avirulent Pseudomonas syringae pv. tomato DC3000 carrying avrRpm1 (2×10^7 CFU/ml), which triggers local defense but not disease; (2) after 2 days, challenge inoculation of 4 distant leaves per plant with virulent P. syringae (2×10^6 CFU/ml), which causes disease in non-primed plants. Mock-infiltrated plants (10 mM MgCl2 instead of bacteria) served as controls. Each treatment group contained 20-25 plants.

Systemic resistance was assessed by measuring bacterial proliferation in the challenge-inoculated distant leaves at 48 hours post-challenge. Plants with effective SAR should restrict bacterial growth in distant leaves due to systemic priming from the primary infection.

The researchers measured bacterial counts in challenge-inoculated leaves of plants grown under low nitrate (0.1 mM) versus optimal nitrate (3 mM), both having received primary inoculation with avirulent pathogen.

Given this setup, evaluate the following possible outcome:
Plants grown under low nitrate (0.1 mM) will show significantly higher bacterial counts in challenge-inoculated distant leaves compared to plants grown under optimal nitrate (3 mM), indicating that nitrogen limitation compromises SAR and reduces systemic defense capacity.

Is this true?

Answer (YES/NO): YES